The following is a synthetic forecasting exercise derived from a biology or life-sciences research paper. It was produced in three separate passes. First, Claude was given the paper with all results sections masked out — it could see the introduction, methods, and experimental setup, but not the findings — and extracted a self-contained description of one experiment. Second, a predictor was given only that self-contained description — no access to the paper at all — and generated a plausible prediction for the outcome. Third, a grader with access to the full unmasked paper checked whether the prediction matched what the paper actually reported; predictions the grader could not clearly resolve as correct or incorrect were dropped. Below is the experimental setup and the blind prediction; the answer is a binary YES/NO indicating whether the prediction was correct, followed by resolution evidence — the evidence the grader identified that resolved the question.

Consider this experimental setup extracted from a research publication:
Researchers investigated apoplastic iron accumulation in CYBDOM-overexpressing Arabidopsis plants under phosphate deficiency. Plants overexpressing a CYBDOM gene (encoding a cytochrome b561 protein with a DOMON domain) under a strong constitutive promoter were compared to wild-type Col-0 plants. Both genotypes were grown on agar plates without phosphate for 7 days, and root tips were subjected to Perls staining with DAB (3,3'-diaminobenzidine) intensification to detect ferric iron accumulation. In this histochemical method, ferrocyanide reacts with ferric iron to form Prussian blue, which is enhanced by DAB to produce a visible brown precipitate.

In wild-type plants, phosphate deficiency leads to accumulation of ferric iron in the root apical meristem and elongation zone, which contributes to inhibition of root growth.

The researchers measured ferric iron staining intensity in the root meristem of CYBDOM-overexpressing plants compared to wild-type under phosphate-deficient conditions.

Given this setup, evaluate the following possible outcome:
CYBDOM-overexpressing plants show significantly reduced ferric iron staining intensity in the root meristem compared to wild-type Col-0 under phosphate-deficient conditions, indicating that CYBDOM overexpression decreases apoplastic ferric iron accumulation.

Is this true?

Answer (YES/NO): YES